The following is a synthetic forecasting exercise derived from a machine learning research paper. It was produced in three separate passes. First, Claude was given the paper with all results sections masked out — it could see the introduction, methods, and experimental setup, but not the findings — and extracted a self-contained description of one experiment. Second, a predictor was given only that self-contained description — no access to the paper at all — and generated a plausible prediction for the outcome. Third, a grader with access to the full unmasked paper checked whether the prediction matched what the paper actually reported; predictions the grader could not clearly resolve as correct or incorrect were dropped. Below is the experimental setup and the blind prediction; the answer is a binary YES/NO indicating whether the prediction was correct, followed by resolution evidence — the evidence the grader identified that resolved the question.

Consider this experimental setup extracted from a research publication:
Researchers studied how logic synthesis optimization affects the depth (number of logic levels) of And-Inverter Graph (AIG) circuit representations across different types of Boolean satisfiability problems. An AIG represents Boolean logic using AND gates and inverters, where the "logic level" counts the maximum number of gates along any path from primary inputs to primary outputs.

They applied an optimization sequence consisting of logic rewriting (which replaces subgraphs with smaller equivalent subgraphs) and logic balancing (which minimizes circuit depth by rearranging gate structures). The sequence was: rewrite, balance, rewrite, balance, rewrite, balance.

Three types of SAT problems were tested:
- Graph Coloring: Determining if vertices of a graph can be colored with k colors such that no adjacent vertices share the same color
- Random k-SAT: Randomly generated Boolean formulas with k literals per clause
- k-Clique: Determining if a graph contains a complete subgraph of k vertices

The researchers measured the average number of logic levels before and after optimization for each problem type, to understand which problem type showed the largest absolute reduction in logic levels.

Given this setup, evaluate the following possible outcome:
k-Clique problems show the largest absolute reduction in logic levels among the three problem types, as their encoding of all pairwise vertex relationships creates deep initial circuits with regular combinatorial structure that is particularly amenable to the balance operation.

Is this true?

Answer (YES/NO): YES